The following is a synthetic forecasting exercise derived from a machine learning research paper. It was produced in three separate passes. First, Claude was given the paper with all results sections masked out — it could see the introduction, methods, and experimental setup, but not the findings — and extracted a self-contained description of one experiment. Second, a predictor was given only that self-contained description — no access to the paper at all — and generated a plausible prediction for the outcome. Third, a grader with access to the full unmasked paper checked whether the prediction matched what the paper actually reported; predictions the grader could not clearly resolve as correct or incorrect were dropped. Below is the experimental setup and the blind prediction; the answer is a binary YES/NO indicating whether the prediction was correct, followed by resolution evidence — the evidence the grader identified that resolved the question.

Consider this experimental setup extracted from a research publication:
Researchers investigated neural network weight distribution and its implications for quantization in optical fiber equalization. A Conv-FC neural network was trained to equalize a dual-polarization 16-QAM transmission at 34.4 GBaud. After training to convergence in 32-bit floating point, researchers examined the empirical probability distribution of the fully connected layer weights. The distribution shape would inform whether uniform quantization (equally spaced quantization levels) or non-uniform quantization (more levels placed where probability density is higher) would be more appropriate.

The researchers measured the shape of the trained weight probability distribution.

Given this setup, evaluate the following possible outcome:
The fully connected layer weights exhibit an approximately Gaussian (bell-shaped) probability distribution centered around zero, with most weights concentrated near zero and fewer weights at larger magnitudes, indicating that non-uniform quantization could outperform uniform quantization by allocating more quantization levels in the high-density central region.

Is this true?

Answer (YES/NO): NO